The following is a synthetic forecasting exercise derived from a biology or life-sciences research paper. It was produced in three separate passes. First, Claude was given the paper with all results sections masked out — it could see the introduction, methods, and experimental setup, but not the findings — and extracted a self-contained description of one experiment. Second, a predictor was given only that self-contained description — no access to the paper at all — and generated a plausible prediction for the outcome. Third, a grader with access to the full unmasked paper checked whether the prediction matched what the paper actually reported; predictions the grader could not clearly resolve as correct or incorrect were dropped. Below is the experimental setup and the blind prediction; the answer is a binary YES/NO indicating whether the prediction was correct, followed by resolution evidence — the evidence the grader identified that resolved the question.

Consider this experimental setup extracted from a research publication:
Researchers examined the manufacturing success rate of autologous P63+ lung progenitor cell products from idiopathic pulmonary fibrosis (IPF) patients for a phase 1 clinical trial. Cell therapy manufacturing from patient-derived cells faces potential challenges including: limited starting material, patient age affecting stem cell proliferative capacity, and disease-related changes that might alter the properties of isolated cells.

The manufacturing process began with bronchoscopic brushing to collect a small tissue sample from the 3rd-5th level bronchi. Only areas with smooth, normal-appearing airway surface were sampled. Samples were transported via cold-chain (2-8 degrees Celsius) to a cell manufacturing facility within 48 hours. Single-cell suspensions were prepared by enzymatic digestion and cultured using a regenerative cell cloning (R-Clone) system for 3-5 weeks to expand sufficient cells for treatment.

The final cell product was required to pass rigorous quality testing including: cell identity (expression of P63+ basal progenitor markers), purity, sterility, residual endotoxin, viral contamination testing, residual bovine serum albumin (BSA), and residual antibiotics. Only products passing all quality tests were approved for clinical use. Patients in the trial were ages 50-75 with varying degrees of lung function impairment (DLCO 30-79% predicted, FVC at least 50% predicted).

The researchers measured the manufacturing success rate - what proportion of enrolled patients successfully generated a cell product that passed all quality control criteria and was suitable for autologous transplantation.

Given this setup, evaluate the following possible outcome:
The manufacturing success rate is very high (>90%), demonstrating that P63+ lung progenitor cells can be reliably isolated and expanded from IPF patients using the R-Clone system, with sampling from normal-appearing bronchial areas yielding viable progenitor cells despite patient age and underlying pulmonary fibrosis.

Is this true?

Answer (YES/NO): YES